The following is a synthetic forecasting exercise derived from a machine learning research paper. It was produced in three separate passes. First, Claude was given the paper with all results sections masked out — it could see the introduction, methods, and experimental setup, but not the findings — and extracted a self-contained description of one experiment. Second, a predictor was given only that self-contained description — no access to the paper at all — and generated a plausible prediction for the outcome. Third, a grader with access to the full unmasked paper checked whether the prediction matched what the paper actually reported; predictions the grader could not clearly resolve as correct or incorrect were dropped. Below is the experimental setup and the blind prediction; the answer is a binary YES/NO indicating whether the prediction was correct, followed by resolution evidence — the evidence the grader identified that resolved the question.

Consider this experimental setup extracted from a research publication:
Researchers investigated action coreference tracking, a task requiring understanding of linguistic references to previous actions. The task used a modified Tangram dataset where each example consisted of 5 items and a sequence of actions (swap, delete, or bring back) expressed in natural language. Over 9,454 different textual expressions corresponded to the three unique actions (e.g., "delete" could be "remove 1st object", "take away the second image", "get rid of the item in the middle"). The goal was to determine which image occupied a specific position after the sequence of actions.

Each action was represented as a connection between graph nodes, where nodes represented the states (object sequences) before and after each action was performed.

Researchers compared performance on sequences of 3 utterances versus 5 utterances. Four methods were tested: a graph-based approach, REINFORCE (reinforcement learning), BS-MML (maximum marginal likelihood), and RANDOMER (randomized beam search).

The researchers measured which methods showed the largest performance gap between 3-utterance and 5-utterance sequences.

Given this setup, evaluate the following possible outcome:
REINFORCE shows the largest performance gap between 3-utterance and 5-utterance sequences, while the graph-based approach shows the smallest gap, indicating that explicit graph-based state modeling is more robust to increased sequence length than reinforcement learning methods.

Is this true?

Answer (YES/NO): YES